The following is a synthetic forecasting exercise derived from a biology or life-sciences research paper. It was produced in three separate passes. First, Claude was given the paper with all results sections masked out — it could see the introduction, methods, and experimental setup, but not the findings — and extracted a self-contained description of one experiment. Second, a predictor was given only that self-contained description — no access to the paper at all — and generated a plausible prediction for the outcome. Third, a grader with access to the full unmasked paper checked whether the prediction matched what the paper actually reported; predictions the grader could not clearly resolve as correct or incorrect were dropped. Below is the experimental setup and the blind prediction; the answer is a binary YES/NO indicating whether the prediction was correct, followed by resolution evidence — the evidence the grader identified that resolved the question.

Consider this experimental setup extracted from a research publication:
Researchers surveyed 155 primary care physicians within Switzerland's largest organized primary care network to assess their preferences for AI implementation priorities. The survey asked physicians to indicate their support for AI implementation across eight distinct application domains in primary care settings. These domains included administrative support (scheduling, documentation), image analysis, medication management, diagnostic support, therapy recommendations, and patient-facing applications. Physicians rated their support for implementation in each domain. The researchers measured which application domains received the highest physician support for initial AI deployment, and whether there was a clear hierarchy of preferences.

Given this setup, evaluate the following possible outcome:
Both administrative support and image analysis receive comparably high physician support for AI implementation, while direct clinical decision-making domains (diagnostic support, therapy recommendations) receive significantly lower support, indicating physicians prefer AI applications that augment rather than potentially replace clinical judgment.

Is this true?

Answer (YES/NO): YES